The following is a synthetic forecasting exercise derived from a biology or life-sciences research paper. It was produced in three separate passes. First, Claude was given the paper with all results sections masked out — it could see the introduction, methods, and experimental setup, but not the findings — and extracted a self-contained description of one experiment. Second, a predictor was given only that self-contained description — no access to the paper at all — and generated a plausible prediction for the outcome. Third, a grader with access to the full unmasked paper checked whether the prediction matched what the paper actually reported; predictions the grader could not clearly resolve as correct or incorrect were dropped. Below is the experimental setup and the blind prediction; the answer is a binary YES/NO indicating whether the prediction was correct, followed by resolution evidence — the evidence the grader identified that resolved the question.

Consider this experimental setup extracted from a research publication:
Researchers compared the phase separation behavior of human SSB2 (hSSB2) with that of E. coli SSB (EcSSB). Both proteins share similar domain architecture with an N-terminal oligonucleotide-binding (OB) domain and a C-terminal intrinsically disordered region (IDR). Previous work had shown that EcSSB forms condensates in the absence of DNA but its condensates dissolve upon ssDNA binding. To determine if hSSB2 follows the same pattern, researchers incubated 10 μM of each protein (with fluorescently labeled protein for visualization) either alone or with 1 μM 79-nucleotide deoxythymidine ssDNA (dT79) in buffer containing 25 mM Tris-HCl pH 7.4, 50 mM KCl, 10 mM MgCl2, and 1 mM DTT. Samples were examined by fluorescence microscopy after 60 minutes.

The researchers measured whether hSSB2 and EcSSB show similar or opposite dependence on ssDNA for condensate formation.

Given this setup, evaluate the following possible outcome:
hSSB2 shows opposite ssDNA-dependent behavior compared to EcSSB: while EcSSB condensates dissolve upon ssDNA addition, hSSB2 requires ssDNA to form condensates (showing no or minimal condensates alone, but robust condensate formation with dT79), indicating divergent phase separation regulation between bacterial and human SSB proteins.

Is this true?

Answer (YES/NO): YES